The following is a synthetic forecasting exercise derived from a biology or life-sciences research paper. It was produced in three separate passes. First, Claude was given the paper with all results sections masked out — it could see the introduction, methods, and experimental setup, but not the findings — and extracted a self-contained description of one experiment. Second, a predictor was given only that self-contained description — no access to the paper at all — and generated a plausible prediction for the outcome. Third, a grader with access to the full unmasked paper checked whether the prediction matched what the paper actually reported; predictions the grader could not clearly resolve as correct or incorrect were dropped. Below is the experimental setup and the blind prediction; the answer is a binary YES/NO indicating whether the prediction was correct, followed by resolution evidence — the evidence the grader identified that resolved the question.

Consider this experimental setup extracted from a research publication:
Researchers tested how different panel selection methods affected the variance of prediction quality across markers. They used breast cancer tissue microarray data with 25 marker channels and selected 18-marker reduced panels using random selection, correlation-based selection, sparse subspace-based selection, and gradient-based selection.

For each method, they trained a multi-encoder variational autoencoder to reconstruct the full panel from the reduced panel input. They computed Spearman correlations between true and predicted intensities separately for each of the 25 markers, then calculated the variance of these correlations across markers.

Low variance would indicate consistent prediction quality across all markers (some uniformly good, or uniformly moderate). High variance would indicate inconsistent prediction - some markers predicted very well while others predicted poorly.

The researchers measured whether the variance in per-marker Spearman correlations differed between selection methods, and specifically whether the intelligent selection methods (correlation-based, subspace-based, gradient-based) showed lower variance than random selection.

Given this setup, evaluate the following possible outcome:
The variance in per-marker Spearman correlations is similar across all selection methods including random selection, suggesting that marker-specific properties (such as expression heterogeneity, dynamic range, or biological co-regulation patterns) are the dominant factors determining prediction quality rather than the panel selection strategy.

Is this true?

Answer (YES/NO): NO